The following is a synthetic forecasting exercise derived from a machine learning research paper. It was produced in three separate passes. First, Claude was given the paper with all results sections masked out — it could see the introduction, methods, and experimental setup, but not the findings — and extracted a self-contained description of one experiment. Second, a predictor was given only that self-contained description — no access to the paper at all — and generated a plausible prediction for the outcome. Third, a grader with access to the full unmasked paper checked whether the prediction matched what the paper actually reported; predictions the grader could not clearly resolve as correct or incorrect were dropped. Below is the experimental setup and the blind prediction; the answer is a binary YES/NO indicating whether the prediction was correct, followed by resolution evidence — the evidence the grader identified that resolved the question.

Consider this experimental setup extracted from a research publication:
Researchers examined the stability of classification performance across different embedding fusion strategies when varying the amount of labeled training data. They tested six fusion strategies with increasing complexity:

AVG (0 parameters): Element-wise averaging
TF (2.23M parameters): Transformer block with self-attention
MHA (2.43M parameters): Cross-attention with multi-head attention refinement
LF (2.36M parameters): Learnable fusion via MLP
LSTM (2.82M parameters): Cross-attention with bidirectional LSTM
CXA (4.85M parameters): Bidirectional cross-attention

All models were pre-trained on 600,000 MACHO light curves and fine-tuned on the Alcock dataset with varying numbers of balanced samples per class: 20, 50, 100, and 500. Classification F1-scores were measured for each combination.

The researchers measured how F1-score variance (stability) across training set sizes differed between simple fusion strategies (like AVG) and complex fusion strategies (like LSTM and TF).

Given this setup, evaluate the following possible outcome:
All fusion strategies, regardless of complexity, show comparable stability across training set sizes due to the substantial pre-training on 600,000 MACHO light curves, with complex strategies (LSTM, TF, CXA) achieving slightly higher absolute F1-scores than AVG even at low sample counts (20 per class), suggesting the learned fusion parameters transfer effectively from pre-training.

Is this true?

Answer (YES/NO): NO